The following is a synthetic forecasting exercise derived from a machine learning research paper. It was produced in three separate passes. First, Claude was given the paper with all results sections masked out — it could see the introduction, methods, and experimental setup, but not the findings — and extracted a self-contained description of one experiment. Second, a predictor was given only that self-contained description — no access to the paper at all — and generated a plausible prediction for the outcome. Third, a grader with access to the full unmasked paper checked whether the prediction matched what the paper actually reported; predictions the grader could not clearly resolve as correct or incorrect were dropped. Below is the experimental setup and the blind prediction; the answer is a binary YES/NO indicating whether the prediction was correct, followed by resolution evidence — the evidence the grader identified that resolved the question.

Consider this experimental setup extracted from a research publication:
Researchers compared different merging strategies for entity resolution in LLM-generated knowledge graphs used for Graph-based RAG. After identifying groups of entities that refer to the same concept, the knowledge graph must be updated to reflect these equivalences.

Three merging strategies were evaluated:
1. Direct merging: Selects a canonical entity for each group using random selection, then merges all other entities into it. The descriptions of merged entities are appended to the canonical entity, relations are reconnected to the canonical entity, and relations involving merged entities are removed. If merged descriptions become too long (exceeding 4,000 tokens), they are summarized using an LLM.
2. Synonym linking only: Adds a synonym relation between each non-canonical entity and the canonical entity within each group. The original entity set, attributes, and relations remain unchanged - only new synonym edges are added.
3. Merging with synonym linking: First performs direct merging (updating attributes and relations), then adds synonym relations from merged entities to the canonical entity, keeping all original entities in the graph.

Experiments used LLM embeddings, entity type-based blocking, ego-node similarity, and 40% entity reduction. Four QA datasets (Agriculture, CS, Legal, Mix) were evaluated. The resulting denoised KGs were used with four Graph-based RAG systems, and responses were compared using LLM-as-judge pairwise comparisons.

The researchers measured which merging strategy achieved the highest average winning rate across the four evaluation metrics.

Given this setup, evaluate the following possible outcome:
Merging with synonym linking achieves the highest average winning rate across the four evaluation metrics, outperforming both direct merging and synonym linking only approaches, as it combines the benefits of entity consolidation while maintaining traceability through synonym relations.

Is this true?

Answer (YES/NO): NO